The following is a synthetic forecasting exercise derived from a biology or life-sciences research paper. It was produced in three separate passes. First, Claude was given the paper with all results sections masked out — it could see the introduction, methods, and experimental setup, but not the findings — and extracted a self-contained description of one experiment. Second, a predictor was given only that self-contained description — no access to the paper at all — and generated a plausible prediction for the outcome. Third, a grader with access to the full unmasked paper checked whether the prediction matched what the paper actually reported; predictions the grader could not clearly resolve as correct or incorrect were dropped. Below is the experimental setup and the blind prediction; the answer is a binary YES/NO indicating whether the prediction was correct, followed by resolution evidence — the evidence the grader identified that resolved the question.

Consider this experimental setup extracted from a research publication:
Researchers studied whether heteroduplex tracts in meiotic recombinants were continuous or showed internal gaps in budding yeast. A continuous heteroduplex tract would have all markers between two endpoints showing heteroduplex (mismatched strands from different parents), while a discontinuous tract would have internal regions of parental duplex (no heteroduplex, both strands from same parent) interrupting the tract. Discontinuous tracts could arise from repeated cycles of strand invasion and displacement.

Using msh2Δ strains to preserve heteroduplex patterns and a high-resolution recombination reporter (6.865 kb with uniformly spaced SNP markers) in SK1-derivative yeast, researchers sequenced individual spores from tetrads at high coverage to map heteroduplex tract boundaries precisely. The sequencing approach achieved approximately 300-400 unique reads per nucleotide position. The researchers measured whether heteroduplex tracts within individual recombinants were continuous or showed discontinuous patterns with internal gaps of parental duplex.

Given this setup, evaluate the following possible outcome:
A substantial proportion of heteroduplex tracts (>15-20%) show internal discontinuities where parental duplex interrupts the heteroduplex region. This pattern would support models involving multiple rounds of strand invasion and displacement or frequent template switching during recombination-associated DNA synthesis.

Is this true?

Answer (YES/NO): YES